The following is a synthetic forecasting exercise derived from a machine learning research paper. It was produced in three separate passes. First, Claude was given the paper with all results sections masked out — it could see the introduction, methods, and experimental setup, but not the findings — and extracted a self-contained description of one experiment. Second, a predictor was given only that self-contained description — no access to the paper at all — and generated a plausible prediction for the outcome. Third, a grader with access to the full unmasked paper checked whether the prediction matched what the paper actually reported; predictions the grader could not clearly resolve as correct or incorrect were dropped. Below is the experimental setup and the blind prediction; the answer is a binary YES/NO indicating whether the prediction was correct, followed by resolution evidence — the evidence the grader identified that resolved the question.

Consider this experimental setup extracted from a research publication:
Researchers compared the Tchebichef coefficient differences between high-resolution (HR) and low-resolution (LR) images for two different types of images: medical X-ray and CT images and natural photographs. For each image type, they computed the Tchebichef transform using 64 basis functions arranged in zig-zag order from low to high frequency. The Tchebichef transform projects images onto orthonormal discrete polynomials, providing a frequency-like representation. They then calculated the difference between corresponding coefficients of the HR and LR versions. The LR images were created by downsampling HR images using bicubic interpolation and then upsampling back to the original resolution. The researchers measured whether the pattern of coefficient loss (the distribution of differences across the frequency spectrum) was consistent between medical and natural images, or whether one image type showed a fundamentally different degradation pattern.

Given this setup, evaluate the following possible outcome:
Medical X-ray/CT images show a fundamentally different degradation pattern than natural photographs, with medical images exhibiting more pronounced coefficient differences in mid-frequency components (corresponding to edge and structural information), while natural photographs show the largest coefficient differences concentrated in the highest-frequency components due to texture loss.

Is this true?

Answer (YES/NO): NO